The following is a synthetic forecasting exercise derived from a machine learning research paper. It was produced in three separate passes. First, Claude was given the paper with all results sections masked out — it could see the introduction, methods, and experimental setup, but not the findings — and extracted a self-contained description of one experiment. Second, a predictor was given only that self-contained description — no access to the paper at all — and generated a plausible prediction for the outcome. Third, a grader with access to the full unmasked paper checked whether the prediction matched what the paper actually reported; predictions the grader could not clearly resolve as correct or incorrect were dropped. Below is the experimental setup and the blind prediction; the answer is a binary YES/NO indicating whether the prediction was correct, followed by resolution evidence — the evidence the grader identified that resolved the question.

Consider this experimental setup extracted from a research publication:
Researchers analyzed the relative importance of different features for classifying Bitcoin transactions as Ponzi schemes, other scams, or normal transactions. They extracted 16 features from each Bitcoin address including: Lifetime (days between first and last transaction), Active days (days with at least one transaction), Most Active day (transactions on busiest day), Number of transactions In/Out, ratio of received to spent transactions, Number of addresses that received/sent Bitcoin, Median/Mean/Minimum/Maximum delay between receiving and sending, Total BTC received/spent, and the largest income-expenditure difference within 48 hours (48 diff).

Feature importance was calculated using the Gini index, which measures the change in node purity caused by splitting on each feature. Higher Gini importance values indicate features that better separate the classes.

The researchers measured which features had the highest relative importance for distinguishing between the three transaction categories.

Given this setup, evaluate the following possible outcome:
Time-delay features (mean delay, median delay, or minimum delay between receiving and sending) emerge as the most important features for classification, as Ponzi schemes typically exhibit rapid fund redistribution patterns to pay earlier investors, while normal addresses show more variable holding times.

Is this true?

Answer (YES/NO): NO